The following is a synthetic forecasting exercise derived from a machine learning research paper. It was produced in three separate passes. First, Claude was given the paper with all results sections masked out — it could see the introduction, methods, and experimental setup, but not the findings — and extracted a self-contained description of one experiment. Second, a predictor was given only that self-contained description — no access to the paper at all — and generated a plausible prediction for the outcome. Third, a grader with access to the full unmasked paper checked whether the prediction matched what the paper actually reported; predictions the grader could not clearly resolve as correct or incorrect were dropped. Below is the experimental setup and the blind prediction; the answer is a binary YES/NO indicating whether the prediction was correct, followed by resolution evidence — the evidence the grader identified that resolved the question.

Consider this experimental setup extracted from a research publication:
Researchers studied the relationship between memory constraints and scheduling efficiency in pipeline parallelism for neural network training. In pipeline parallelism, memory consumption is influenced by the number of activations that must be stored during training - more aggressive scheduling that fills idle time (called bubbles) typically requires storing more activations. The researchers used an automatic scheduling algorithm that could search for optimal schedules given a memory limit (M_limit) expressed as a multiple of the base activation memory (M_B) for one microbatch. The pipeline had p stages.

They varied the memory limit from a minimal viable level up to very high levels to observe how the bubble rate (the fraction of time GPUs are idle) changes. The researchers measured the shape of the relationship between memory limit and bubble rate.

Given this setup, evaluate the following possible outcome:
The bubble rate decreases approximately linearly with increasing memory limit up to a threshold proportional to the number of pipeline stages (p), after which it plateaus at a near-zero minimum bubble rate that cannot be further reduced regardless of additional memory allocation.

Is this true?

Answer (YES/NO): NO